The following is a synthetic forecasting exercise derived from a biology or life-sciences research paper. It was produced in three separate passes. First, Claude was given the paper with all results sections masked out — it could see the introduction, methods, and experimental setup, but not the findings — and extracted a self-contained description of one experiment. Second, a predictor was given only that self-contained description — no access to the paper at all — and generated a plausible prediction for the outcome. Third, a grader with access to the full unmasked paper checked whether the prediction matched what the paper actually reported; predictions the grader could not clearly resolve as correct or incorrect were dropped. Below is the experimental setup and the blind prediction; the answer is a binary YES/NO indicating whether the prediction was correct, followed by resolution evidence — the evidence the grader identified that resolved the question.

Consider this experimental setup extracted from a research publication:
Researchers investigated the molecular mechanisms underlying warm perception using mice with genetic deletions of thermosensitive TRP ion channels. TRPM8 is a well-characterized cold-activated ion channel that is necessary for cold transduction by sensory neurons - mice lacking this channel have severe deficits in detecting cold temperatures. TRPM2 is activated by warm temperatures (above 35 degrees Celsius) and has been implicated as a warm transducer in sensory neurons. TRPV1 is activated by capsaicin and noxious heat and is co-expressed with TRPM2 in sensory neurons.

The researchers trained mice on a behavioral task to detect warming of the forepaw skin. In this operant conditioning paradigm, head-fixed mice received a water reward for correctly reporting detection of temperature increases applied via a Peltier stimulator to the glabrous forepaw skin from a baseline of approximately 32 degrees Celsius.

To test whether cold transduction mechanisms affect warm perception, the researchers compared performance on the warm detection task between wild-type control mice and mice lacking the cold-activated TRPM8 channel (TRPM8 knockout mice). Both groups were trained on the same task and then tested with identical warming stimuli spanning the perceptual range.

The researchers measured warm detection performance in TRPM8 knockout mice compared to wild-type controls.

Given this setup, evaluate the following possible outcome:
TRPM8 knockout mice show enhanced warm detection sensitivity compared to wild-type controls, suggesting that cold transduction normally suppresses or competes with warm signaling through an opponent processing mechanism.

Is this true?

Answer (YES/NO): NO